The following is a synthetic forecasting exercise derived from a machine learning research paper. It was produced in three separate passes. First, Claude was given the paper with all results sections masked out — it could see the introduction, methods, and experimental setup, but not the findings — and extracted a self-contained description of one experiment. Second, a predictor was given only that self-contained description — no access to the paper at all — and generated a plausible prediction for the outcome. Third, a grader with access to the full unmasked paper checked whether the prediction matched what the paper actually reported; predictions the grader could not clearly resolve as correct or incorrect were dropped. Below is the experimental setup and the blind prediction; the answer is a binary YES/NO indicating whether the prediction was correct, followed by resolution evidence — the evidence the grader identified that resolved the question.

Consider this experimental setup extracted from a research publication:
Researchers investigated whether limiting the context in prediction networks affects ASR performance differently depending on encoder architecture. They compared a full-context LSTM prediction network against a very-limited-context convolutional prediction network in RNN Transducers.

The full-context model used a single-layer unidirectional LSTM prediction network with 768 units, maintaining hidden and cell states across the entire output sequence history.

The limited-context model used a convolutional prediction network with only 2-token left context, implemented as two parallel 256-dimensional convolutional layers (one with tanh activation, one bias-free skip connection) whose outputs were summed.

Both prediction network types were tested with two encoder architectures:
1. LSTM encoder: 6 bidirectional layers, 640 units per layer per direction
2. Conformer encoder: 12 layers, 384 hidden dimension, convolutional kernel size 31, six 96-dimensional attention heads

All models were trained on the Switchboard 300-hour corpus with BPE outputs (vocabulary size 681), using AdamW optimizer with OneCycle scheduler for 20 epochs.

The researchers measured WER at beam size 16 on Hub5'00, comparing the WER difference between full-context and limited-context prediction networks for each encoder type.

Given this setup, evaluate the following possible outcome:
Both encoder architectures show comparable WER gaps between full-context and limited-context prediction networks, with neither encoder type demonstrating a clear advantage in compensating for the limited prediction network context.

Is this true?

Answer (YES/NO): YES